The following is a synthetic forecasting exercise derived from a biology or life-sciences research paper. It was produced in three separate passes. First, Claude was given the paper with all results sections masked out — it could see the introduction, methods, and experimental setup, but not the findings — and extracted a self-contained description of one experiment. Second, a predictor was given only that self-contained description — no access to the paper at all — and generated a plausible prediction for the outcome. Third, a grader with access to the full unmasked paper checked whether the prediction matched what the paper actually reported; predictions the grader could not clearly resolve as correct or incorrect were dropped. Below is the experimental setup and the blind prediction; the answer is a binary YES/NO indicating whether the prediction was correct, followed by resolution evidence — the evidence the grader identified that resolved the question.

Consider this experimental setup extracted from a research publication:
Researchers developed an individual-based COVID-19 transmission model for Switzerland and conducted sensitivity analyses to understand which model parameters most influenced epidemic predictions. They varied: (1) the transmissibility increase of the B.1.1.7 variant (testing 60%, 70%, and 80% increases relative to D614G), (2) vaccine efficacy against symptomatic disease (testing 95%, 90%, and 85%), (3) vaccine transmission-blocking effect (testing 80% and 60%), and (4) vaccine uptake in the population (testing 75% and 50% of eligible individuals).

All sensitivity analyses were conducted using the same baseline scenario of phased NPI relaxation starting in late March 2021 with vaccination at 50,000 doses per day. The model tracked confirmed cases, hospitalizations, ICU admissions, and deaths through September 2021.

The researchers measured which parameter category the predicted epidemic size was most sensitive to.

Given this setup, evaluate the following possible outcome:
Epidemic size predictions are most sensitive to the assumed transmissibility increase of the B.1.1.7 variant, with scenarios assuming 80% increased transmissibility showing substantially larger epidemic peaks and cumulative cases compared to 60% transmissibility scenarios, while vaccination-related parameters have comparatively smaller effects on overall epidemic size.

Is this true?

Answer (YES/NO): YES